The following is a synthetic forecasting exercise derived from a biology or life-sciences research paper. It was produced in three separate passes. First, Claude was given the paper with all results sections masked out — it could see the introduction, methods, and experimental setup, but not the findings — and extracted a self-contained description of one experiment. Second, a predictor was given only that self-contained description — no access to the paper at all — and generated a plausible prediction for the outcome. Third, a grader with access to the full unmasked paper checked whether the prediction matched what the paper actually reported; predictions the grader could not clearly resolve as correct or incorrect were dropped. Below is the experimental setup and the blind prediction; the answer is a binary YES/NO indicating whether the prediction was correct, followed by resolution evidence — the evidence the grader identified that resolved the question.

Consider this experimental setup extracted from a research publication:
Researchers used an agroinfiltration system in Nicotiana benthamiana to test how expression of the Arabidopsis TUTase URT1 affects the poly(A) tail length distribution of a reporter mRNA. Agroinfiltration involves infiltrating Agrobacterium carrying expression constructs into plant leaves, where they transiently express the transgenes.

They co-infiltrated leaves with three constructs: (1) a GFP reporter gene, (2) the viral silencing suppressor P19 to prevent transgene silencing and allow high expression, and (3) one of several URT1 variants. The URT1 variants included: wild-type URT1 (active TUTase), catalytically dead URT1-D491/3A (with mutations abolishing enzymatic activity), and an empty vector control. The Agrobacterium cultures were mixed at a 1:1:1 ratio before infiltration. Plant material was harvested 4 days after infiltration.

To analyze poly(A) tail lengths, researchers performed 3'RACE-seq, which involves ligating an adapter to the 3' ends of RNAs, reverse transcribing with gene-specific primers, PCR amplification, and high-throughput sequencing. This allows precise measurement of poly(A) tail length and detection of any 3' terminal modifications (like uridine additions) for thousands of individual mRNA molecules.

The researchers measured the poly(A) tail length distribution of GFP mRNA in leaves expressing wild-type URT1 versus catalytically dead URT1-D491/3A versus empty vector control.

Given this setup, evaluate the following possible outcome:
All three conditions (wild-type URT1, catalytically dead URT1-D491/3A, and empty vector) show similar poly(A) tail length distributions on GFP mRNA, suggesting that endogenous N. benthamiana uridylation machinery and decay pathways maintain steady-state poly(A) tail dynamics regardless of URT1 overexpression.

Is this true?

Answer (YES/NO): NO